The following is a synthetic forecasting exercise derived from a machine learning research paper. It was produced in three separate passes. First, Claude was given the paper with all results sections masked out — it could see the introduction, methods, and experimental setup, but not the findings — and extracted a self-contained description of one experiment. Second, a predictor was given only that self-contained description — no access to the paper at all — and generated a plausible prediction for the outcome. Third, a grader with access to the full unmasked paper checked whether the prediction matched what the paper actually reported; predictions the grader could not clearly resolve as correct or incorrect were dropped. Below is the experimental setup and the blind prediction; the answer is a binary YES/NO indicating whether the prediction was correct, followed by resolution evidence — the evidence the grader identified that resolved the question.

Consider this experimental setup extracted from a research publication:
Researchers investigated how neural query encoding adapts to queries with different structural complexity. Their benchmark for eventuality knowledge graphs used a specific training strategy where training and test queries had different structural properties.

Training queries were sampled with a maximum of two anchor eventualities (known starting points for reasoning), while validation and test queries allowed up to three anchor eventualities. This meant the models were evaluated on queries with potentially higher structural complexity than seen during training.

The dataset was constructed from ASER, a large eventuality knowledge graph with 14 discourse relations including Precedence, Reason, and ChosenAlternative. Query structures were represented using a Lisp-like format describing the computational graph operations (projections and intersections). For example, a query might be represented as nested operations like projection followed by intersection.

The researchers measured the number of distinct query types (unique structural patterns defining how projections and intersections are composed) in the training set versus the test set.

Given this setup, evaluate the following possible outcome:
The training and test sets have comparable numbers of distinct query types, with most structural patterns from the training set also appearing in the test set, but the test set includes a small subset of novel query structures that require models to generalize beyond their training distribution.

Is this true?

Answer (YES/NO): NO